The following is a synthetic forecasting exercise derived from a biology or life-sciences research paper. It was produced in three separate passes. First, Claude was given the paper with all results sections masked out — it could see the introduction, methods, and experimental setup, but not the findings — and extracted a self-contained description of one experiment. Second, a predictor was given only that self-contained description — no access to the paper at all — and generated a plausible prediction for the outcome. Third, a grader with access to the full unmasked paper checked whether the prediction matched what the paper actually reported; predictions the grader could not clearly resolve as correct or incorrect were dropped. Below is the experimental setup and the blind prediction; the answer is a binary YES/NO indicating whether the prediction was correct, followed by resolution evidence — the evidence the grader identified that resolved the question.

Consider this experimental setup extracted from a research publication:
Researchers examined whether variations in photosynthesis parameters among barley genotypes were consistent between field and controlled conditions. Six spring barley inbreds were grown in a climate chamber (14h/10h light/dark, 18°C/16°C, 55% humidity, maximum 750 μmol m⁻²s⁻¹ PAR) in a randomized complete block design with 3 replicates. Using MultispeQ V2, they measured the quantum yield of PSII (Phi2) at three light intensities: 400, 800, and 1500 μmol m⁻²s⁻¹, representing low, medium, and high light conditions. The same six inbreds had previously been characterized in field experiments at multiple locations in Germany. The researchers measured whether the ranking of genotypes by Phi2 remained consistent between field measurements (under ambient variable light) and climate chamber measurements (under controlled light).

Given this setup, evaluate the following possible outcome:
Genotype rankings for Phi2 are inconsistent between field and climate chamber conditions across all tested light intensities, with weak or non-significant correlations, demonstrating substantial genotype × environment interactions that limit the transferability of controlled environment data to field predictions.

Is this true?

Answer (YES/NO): NO